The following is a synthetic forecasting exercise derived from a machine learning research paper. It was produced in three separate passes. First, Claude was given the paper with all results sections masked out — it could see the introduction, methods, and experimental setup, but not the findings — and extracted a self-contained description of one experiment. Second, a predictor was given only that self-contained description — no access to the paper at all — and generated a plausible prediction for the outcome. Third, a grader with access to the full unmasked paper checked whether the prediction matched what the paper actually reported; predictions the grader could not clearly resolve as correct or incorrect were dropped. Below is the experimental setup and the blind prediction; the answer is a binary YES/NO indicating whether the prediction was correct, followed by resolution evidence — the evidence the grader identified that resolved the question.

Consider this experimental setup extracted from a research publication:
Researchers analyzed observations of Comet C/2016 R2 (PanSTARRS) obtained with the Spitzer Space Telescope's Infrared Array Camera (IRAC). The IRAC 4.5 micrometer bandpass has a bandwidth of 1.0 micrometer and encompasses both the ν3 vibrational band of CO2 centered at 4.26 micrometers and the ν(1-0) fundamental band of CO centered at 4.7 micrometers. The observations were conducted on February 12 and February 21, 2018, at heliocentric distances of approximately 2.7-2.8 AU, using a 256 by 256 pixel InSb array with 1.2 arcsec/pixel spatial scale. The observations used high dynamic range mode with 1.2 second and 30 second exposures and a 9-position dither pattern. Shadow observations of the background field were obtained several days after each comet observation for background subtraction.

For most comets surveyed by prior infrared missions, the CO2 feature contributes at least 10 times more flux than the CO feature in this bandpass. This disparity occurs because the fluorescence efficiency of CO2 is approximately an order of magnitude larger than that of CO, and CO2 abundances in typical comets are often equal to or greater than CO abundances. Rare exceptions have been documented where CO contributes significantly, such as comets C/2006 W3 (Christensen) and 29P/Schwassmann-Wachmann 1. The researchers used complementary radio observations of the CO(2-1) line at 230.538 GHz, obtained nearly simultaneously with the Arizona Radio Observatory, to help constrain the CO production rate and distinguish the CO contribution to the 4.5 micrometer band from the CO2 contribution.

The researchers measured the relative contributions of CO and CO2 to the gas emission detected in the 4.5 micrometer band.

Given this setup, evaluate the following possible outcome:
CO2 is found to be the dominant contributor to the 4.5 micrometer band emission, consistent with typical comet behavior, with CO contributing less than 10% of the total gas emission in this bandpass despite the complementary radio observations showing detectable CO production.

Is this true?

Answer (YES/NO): NO